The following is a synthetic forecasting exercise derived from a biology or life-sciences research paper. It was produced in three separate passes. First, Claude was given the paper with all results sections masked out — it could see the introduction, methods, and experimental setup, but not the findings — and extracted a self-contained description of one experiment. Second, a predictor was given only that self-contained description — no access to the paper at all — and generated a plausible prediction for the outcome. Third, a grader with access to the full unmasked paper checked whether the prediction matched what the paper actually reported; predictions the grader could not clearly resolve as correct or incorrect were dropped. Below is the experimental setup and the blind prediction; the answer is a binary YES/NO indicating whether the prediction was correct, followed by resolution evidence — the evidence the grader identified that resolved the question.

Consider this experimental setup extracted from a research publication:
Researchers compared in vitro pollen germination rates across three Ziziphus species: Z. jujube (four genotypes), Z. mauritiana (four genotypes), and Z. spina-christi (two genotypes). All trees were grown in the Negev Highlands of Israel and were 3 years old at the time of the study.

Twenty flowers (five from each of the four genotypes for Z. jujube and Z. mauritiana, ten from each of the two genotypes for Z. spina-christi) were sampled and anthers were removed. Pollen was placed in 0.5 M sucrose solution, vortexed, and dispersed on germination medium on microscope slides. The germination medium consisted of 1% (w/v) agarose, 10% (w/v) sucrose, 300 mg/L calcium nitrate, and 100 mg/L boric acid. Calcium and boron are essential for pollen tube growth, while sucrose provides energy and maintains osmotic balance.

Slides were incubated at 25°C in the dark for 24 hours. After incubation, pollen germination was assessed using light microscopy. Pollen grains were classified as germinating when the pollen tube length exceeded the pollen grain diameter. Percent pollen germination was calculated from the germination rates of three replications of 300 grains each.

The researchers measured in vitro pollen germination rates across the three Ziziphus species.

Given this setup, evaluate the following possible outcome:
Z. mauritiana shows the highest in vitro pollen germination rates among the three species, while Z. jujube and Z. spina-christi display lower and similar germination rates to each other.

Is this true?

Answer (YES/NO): NO